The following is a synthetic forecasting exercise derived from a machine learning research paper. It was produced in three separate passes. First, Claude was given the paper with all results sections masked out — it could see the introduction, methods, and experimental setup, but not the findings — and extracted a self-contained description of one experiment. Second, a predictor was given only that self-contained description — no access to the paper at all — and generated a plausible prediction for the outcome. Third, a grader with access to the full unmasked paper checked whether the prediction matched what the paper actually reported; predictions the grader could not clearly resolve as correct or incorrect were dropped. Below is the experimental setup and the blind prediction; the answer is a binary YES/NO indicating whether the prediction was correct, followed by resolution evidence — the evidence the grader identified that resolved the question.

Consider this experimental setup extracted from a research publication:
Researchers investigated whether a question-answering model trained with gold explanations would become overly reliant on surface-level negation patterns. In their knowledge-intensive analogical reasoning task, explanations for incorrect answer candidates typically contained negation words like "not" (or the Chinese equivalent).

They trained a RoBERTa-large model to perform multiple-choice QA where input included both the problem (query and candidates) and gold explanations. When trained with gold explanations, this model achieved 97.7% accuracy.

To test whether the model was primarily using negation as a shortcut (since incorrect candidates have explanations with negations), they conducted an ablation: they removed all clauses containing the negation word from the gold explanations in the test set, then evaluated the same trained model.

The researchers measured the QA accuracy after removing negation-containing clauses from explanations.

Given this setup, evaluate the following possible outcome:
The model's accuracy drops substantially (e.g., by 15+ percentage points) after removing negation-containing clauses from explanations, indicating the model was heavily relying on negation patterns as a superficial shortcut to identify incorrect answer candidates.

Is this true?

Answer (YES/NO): NO